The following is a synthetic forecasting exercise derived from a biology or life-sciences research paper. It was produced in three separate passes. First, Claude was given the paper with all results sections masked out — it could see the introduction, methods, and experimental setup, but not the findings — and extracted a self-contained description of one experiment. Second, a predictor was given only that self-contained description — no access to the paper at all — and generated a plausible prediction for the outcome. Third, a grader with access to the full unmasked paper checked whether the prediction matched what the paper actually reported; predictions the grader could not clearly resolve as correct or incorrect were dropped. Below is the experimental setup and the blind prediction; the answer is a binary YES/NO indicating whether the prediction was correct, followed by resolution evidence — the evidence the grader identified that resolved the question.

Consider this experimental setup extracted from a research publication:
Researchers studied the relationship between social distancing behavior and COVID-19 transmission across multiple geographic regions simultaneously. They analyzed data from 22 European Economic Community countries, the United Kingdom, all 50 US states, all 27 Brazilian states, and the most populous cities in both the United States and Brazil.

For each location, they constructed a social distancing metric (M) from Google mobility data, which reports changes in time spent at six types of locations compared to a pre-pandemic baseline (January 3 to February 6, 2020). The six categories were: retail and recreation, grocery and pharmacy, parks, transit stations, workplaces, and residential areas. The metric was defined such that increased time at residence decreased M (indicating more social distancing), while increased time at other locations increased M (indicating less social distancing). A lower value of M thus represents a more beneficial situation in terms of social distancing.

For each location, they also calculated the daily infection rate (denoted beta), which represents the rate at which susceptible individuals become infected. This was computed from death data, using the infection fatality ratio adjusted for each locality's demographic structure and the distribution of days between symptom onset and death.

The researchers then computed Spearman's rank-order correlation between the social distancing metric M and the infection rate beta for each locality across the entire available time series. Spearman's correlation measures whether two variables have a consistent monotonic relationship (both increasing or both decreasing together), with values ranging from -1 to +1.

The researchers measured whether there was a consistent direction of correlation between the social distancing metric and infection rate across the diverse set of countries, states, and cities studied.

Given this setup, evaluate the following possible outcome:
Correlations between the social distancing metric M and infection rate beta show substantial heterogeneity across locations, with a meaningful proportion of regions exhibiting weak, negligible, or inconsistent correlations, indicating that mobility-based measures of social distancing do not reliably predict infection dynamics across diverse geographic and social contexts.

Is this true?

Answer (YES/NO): NO